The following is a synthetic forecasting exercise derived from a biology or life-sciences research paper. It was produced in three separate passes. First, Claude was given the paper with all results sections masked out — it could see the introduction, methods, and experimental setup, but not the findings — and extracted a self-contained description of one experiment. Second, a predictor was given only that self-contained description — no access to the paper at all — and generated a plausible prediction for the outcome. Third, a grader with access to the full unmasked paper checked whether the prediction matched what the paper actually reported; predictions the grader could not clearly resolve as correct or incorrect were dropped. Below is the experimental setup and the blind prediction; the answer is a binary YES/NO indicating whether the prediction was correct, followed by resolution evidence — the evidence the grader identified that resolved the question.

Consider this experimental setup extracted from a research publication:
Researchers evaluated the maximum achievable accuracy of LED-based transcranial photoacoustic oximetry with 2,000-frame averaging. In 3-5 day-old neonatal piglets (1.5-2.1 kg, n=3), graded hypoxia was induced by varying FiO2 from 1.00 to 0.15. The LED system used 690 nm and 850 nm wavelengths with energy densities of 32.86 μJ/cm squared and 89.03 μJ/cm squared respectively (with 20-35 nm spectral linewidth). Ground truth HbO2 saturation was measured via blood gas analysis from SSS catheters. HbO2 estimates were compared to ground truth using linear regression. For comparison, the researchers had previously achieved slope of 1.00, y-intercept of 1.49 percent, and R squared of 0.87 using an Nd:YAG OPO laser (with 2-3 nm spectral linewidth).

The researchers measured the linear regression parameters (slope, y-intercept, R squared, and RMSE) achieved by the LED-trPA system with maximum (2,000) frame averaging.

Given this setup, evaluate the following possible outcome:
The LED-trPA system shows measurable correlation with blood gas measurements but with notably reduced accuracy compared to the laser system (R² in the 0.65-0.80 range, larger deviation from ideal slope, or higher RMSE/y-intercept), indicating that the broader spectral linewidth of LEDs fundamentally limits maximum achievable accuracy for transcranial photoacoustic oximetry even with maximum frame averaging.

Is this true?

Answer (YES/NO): YES